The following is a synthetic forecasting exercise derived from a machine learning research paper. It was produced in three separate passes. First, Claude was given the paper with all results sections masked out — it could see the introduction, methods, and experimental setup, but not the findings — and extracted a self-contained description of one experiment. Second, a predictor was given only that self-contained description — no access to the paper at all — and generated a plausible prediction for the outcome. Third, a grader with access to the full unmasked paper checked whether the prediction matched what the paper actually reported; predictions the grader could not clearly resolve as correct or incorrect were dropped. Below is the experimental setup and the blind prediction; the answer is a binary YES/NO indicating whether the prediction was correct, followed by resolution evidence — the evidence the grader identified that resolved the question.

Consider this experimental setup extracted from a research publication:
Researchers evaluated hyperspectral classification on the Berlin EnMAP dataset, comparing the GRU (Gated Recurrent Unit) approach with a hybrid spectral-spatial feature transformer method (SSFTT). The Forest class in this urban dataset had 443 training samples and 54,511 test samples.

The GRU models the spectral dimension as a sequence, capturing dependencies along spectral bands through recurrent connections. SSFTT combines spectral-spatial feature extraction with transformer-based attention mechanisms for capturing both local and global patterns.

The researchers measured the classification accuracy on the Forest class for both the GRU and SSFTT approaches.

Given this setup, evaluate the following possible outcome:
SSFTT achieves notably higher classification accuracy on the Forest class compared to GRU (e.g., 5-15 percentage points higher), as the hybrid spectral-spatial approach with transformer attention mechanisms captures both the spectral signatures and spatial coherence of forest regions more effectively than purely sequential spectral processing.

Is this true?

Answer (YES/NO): NO